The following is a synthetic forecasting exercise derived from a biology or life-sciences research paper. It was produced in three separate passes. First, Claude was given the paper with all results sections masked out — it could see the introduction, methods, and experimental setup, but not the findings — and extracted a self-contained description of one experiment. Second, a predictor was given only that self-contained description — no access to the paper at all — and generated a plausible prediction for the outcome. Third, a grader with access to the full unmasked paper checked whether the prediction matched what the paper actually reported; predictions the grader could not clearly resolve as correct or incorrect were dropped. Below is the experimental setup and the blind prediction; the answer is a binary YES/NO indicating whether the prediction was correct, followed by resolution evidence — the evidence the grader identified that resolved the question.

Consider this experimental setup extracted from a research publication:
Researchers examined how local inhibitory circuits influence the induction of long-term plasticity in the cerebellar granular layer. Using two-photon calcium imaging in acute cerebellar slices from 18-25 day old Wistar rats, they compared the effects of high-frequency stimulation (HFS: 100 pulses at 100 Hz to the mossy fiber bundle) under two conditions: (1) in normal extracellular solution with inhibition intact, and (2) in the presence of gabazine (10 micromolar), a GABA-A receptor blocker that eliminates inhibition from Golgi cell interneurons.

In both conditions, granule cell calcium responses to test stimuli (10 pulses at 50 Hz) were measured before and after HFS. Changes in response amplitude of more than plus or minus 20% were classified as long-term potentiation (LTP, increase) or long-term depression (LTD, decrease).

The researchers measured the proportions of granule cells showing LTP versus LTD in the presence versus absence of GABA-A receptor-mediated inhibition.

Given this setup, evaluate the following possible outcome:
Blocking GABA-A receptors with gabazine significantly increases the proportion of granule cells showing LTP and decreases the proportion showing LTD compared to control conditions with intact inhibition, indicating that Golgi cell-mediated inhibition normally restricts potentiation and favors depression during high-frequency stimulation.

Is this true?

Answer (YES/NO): YES